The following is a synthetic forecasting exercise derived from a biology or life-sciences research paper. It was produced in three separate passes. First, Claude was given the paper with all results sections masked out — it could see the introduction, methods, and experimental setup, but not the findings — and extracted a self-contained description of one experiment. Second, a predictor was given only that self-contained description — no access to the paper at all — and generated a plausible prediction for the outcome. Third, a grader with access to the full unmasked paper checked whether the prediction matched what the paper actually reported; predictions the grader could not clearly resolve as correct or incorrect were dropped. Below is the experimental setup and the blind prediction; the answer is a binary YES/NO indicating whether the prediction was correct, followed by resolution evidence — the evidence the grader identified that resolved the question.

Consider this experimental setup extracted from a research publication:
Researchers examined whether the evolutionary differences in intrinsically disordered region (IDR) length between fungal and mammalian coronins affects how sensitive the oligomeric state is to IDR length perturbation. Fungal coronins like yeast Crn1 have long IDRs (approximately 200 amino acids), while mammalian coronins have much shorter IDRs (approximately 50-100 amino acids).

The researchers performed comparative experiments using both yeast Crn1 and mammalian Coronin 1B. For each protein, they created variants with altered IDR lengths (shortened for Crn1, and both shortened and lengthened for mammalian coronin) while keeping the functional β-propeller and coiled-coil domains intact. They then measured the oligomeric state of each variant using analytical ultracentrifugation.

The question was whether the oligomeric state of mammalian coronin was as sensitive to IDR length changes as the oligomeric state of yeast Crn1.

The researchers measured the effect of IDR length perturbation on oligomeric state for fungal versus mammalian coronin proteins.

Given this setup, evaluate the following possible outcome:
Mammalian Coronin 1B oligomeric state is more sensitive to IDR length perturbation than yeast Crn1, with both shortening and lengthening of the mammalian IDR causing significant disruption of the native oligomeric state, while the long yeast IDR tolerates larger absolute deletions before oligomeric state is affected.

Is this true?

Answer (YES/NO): NO